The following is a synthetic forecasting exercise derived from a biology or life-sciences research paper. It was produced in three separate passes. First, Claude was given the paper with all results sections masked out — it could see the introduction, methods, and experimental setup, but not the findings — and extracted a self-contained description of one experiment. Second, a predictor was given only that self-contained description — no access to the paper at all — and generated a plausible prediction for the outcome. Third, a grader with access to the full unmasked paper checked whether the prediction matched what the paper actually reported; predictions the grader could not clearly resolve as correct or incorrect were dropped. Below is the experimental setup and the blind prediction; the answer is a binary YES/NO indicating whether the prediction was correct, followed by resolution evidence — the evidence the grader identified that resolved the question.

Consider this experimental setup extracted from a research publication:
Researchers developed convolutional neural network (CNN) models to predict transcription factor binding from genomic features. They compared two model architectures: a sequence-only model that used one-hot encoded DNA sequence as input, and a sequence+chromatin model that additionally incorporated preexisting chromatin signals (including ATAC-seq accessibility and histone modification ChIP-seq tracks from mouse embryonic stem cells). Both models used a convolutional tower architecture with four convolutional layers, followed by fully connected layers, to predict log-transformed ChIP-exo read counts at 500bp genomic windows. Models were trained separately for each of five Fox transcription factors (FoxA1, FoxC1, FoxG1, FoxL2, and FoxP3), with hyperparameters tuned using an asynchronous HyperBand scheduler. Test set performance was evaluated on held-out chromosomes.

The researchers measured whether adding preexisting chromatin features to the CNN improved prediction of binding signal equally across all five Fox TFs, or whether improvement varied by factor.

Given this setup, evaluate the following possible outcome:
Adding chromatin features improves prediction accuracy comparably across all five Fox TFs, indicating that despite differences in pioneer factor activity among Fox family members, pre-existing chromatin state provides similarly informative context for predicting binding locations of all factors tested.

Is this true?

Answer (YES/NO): NO